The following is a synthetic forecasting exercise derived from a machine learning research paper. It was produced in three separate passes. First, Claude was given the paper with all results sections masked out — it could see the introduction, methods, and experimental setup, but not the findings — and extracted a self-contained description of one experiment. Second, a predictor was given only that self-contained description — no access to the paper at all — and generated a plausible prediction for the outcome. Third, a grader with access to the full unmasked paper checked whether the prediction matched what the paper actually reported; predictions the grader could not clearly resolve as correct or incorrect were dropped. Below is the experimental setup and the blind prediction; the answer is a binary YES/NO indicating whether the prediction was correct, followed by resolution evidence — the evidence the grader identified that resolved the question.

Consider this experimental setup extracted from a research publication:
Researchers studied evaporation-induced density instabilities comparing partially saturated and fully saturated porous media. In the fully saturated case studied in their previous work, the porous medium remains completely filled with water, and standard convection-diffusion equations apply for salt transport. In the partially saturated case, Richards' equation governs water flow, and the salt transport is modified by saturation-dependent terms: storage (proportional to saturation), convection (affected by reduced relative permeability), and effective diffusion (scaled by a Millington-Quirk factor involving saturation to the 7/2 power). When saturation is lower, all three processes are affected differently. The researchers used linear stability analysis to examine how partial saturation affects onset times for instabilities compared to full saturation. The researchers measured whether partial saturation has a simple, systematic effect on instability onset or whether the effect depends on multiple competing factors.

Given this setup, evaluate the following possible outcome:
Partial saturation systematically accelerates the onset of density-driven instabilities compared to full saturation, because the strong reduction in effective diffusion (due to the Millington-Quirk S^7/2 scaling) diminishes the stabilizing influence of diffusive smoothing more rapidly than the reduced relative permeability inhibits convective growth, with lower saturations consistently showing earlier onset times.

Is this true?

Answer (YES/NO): NO